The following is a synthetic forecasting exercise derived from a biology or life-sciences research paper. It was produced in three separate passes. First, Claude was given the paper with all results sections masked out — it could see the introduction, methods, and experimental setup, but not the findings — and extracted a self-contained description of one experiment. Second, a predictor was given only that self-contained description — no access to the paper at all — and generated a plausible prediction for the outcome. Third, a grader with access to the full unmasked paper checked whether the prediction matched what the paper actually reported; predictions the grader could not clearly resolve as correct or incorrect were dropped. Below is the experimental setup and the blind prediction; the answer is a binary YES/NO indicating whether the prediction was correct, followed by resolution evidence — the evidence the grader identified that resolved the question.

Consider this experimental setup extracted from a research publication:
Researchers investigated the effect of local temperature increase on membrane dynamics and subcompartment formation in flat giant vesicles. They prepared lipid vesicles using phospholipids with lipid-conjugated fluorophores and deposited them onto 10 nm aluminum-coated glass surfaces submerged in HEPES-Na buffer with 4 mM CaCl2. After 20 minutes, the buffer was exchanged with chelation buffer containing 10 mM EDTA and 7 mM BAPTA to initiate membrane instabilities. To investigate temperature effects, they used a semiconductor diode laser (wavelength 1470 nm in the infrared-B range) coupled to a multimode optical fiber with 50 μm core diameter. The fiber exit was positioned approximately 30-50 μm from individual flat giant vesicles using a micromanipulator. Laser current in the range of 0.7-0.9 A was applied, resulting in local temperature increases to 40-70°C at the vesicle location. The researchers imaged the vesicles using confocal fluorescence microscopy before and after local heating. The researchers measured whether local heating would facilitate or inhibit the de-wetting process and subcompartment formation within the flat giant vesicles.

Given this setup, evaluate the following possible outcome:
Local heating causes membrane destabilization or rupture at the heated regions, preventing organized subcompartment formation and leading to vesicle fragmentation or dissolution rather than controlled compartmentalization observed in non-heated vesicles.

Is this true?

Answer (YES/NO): NO